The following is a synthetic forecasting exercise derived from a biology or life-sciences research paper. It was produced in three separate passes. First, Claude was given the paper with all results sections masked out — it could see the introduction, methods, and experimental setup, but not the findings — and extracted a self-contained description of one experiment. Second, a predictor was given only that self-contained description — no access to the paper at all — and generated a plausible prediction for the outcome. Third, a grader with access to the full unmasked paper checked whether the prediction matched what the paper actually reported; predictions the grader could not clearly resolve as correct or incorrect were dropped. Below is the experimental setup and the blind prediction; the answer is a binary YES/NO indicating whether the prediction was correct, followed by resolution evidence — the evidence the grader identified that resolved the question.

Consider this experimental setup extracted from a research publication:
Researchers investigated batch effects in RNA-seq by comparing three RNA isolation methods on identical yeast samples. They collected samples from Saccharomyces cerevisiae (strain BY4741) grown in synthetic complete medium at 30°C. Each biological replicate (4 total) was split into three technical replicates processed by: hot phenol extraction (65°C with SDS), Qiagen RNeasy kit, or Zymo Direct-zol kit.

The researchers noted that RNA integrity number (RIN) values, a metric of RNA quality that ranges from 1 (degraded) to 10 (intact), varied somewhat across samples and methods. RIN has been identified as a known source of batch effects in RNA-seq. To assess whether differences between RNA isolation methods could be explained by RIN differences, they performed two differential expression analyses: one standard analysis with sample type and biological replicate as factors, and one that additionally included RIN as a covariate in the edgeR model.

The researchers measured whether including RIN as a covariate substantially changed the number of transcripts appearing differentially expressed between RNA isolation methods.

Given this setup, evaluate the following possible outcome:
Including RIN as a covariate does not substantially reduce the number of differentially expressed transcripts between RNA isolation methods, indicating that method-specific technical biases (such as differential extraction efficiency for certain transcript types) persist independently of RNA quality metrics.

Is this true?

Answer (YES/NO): NO